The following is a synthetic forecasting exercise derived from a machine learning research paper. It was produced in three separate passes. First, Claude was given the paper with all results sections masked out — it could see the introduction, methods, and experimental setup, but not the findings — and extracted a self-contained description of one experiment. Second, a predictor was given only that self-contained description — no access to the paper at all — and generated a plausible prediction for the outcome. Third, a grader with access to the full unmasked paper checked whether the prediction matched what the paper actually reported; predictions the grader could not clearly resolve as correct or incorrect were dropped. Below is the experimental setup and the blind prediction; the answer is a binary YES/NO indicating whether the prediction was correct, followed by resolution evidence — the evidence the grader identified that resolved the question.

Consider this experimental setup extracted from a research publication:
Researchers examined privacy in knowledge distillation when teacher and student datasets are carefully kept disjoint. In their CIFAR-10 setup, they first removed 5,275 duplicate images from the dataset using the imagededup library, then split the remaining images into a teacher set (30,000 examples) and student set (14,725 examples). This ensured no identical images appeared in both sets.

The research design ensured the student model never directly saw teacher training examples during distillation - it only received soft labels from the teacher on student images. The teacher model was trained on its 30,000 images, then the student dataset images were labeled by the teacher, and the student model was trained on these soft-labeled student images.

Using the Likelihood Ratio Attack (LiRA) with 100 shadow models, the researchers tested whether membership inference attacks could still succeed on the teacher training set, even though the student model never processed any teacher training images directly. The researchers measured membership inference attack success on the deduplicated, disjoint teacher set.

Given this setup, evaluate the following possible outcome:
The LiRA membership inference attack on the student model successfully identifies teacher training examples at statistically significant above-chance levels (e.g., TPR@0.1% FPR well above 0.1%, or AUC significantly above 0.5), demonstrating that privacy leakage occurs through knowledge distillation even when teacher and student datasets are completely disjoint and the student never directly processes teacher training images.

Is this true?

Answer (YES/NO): YES